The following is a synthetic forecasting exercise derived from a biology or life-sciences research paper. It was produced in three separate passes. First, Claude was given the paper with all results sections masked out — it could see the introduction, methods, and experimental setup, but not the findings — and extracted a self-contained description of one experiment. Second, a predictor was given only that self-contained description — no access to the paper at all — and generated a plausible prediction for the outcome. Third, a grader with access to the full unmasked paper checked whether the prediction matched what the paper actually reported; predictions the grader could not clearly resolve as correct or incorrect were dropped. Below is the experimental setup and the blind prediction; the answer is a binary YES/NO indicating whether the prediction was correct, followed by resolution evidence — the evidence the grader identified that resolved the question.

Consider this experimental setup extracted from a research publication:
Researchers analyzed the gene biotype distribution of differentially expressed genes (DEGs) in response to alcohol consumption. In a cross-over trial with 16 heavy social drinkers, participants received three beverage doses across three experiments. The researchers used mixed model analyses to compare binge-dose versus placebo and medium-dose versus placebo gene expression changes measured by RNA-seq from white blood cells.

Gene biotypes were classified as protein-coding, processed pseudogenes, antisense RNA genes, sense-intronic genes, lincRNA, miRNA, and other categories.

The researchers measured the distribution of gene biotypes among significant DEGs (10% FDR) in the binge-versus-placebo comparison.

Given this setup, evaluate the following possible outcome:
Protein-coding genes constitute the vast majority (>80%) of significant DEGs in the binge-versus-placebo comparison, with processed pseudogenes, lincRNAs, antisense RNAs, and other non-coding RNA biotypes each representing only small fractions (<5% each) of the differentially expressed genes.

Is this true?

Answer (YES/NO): NO